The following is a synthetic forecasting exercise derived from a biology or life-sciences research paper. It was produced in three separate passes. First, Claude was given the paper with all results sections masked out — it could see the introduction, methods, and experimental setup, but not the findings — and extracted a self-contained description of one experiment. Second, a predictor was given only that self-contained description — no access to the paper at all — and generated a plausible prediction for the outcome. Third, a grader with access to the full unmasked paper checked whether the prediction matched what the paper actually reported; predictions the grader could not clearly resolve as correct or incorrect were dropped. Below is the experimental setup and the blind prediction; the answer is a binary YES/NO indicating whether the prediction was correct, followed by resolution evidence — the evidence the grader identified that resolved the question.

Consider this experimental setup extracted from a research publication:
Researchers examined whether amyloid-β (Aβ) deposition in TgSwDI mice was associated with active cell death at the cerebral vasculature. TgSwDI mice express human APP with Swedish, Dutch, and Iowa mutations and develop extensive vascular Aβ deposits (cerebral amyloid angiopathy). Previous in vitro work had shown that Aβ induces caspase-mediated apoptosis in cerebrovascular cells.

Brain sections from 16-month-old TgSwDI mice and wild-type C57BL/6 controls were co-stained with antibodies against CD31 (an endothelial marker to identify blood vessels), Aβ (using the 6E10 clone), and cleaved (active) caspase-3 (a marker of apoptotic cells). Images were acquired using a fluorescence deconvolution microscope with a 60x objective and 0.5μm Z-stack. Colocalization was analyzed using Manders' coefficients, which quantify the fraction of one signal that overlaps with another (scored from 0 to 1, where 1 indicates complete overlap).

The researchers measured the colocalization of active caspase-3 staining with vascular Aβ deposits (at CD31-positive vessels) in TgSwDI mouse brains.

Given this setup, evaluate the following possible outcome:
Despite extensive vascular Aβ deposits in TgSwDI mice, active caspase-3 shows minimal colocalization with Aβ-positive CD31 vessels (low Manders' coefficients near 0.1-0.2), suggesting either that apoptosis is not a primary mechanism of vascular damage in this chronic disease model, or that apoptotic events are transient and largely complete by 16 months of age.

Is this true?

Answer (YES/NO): NO